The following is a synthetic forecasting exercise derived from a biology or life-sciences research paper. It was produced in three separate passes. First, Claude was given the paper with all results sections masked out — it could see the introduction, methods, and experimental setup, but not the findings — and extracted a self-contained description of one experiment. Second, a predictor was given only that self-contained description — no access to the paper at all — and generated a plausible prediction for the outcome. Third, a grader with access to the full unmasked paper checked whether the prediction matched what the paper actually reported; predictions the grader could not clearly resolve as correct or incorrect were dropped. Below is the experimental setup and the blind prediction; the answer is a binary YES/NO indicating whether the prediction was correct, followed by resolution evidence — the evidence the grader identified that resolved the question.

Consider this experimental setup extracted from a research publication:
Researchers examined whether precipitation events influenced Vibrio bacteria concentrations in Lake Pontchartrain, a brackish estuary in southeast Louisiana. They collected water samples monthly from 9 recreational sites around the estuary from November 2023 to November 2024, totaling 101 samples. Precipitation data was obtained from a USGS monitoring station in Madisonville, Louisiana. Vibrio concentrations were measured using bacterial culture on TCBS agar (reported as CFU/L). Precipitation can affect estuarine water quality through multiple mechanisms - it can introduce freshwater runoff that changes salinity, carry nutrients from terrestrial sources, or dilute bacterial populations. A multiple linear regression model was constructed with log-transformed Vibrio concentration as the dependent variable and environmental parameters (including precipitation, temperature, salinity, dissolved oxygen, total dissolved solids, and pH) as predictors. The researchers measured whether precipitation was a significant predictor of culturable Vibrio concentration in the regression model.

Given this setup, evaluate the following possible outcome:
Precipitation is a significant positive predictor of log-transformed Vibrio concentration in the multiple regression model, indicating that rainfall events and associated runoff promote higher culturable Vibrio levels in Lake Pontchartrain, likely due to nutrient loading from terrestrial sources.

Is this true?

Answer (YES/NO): NO